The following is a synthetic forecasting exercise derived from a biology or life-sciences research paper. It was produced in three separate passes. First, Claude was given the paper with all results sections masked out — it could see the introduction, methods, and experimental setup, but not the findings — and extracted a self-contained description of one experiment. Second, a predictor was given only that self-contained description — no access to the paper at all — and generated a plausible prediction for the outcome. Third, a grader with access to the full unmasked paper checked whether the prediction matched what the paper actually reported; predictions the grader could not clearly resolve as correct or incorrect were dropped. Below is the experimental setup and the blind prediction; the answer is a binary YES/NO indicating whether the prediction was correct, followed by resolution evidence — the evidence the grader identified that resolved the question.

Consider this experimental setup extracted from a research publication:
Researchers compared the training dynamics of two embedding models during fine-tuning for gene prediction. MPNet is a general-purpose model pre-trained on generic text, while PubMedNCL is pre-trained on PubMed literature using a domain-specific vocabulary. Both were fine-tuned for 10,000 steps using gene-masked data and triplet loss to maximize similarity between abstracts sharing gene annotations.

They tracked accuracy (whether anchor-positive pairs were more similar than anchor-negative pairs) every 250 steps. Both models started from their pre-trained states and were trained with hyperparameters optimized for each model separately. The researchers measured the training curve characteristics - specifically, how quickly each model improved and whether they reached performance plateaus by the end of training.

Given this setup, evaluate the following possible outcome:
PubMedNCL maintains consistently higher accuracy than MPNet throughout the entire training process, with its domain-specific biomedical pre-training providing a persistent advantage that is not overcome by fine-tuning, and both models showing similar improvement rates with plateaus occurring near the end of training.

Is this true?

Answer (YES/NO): NO